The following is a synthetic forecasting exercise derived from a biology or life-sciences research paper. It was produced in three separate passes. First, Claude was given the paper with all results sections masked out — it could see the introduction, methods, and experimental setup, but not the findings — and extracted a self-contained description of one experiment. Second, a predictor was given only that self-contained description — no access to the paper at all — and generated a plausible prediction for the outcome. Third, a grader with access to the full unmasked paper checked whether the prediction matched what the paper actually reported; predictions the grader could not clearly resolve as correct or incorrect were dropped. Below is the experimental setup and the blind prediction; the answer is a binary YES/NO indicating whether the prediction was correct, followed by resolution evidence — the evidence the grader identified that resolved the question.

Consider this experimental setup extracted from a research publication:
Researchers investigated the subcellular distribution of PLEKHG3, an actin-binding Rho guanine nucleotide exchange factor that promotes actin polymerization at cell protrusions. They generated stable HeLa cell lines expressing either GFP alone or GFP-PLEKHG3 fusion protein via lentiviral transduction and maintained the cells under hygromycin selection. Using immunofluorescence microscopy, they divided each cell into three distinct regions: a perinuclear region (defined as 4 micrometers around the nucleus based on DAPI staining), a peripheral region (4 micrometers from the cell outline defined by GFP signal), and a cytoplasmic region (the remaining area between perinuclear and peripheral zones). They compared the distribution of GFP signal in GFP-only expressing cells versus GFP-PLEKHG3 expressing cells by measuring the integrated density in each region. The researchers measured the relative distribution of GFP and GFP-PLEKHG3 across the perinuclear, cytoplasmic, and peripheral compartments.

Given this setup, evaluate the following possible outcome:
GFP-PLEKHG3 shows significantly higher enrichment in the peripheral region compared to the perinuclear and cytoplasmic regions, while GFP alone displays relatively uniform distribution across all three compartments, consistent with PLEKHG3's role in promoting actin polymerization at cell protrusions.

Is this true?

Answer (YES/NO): YES